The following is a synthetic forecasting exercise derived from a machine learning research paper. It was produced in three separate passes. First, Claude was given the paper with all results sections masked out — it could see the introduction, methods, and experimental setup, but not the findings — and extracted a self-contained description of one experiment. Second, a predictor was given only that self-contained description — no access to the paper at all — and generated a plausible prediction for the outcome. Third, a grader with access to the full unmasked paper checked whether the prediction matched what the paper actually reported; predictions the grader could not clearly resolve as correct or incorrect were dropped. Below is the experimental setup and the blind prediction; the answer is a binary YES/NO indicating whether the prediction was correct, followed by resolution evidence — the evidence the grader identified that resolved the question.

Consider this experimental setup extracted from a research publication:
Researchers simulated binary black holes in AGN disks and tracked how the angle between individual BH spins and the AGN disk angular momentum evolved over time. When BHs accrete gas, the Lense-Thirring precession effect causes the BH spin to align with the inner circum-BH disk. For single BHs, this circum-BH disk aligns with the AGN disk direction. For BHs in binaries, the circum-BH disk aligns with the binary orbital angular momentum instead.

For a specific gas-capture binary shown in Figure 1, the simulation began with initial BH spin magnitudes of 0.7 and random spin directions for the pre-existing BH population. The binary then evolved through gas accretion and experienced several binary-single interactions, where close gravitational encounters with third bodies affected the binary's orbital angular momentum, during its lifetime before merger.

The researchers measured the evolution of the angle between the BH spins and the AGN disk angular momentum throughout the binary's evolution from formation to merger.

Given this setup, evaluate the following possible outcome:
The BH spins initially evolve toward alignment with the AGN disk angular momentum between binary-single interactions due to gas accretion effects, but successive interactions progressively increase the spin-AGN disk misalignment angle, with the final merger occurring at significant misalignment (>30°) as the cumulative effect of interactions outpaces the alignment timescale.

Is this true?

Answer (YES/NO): NO